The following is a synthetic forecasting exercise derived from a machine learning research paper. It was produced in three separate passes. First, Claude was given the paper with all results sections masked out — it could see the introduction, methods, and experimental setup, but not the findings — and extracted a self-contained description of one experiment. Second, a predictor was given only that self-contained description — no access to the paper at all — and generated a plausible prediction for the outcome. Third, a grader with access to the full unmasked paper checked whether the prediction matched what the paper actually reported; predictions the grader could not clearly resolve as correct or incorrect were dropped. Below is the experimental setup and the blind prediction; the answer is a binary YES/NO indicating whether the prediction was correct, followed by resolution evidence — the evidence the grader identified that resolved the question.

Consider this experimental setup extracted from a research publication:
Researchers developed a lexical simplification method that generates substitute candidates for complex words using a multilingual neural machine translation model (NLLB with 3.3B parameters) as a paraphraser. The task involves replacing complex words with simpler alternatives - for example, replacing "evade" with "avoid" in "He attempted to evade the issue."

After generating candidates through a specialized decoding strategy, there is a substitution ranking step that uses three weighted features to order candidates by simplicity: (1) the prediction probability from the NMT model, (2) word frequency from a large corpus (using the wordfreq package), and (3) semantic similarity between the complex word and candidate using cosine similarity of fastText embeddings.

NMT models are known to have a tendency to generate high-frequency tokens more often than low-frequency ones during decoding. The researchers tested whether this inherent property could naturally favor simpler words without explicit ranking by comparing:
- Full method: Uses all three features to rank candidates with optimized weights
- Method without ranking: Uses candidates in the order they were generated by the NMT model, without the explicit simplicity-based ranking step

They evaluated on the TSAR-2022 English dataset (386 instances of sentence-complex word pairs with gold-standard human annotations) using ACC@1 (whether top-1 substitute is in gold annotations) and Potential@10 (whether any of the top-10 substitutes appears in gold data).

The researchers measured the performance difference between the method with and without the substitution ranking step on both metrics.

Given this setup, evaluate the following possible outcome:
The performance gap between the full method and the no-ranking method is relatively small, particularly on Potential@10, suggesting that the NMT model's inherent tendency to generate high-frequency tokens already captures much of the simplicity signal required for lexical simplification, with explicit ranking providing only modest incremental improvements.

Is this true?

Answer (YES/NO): YES